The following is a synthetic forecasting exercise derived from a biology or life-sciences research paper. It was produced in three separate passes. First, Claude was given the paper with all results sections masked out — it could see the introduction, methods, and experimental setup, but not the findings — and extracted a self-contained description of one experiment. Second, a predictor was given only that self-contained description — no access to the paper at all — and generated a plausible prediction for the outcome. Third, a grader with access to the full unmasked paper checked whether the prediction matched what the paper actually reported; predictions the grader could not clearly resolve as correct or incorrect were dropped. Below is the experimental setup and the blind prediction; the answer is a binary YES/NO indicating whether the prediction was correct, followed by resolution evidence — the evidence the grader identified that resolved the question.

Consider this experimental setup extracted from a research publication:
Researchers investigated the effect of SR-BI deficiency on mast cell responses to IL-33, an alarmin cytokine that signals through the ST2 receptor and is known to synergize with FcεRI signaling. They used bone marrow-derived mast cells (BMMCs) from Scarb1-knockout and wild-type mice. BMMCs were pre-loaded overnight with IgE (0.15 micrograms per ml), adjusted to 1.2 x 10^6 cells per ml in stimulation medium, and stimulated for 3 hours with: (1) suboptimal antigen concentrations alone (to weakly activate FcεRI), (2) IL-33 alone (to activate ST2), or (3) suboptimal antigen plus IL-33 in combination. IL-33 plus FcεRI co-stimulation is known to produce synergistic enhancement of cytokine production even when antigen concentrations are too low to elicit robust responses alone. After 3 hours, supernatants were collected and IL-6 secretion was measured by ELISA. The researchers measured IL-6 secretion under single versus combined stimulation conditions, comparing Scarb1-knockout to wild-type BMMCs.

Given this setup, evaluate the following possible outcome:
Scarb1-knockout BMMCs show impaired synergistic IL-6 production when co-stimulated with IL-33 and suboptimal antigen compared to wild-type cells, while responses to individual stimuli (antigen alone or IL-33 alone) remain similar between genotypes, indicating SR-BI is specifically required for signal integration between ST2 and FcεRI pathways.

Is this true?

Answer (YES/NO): YES